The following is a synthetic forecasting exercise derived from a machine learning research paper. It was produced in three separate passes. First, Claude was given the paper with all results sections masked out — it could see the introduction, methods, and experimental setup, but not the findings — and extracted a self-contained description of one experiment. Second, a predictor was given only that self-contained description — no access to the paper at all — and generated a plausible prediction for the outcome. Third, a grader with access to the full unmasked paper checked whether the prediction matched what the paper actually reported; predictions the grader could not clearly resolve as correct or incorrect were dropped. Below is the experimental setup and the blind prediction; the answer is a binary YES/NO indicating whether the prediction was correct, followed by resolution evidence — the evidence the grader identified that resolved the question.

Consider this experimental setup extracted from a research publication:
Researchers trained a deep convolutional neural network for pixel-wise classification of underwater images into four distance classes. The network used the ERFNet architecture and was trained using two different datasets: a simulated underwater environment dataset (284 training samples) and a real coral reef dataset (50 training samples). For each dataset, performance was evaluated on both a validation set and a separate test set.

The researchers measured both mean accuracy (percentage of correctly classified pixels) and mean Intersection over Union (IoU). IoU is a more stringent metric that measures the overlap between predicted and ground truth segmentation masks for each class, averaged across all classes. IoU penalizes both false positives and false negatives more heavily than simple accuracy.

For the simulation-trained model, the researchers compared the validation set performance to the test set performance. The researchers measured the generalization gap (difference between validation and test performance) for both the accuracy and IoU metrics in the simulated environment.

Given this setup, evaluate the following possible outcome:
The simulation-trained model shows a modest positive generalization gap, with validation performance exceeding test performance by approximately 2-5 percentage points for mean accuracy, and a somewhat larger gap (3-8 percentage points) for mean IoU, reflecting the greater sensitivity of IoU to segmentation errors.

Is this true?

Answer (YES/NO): NO